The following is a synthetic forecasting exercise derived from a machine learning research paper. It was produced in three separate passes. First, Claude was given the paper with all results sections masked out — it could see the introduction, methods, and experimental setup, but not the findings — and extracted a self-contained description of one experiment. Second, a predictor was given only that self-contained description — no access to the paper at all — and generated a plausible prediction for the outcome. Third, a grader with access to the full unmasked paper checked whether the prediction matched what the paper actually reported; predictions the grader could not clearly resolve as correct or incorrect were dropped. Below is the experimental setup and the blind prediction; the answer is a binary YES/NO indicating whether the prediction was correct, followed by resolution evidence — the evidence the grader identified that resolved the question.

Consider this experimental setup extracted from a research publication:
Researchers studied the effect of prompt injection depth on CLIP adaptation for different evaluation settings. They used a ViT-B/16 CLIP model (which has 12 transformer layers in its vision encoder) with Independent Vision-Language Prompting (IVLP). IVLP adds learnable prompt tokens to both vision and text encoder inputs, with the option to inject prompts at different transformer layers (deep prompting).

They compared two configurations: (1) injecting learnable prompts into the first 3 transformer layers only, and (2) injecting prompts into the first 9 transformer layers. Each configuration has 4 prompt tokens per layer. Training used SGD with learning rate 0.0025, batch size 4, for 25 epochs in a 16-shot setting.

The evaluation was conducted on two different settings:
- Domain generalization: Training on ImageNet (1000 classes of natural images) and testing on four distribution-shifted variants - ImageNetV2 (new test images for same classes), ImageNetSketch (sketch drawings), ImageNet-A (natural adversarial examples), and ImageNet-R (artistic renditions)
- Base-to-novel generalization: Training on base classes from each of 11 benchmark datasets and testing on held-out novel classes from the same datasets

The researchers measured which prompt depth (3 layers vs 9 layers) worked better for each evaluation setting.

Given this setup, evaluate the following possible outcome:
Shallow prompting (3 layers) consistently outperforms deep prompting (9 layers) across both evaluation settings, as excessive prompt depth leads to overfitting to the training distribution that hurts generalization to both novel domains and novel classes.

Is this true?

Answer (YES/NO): NO